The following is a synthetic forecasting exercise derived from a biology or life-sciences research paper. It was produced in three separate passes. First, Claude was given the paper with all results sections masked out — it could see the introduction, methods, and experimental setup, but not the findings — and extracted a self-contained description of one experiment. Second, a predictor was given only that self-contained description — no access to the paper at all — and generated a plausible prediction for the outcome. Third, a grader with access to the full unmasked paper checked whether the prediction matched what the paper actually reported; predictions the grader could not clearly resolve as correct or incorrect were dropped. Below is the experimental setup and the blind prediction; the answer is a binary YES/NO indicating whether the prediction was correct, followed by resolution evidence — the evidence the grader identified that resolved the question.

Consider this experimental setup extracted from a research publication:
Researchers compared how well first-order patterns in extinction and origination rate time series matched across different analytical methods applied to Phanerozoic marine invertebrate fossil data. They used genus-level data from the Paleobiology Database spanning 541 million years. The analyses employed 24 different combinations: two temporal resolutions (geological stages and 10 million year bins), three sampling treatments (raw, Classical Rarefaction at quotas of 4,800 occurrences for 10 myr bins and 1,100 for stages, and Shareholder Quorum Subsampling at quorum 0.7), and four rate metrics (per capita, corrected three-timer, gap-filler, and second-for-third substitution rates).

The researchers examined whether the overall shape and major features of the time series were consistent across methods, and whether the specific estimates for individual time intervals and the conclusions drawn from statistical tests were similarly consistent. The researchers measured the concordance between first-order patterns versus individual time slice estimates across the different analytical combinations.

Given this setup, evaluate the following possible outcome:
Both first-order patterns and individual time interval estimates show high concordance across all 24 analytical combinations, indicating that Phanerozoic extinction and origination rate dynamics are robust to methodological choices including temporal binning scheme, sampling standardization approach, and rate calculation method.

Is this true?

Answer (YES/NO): NO